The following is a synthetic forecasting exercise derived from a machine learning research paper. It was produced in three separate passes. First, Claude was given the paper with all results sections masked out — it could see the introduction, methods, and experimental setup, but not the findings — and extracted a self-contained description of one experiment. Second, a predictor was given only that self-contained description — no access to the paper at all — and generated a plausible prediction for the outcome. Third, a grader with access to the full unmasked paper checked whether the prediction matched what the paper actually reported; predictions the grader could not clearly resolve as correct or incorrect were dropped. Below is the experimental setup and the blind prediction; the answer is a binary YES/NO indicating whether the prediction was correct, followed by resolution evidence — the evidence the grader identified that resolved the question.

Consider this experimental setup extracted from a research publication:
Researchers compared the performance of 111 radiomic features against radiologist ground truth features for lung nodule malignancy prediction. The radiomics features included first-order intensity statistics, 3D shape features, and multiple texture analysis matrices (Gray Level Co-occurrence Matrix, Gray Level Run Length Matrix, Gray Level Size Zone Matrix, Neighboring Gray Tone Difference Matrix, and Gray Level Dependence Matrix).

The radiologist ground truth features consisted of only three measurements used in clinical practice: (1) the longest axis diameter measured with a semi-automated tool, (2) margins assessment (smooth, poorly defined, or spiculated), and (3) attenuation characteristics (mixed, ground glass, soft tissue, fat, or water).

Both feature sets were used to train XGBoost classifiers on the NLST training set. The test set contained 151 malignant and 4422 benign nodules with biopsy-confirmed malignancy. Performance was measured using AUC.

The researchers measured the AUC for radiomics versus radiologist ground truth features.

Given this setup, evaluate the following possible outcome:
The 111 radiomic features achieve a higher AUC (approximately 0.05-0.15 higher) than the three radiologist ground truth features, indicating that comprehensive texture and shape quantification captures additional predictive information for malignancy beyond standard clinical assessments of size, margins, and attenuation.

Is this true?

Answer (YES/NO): NO